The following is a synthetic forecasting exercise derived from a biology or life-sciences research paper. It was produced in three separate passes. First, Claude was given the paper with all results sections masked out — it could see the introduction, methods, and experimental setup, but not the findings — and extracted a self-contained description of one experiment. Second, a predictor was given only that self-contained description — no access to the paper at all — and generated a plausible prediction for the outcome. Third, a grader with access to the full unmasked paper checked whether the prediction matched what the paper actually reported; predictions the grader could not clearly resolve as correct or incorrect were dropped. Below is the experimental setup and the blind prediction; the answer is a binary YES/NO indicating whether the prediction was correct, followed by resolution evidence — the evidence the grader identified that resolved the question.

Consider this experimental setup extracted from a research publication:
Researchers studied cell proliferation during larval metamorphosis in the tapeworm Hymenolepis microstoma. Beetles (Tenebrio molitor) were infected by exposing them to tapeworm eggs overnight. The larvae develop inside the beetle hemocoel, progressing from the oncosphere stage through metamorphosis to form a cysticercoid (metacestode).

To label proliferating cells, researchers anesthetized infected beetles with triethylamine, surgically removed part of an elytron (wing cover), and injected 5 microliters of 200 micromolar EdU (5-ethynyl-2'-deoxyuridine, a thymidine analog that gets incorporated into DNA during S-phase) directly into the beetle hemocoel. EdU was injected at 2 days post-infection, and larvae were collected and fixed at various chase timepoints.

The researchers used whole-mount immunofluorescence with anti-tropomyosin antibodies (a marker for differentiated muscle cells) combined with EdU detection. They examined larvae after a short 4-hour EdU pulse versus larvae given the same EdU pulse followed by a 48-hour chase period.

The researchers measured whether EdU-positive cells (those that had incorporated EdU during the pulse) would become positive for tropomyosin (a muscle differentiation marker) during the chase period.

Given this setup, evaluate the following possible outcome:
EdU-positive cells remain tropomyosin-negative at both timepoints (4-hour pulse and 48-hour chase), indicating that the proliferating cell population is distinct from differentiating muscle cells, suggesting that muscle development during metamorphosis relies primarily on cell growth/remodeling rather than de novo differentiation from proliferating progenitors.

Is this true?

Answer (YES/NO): NO